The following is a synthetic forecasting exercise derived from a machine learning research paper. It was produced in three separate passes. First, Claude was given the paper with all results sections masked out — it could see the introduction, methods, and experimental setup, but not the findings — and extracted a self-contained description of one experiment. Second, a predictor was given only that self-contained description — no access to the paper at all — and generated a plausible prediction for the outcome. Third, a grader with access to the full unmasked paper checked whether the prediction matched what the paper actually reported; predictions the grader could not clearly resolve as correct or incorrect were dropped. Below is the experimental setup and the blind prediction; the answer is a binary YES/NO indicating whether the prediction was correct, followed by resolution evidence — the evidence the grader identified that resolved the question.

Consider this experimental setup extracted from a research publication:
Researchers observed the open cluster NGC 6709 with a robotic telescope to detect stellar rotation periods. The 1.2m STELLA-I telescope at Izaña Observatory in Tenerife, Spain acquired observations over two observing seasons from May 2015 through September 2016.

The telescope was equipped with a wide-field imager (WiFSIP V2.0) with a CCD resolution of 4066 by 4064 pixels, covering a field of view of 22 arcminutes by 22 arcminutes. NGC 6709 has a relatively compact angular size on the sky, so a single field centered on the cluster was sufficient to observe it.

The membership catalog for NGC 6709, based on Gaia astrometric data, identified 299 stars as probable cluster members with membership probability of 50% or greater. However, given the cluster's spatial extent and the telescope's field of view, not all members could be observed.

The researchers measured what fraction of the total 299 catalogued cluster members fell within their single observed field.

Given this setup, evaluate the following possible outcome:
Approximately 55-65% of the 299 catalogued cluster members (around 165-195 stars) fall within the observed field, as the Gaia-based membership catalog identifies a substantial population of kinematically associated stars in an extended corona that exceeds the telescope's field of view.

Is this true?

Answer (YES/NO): NO